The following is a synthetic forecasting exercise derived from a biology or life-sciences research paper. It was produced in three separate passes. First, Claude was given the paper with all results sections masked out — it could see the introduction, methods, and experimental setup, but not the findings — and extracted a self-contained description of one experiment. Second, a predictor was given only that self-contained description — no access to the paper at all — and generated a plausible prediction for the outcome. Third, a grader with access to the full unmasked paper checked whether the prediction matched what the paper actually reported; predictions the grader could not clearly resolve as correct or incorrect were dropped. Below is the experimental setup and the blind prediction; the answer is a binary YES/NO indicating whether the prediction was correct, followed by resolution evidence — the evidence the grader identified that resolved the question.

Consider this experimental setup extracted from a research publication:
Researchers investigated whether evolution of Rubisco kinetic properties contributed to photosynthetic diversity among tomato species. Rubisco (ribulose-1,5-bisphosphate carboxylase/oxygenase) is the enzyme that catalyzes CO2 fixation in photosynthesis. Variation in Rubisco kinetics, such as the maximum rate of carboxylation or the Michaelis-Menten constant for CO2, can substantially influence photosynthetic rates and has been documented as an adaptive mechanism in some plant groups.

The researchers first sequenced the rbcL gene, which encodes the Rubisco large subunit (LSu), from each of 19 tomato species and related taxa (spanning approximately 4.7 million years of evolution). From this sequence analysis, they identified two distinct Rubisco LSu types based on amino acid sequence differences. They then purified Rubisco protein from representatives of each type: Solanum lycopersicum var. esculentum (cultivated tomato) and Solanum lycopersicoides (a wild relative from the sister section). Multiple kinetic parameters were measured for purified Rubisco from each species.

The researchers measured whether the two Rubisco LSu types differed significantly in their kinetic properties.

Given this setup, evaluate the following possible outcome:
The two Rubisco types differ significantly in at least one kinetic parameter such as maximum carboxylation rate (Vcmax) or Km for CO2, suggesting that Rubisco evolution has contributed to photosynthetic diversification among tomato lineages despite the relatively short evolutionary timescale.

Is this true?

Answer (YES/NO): NO